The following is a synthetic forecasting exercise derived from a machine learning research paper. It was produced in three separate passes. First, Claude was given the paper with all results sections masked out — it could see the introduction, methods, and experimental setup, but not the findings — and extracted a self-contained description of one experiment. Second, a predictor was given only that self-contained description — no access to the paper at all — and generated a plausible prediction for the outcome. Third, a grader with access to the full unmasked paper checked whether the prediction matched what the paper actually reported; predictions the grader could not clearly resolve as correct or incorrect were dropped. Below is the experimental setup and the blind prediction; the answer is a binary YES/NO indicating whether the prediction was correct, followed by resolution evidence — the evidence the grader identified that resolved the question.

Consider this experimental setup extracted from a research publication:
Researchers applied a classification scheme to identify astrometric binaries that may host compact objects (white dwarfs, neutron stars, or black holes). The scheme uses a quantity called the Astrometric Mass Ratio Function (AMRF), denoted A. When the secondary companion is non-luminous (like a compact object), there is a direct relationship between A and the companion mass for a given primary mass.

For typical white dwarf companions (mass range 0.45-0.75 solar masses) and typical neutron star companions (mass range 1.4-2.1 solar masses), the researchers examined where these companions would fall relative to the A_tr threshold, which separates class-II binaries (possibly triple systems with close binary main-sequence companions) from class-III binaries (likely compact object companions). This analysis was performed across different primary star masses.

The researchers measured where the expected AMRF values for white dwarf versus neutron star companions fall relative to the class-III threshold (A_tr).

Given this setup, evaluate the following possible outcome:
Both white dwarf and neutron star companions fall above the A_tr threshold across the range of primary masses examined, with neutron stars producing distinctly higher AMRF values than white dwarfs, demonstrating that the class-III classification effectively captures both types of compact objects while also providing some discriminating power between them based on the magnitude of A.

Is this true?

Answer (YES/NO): NO